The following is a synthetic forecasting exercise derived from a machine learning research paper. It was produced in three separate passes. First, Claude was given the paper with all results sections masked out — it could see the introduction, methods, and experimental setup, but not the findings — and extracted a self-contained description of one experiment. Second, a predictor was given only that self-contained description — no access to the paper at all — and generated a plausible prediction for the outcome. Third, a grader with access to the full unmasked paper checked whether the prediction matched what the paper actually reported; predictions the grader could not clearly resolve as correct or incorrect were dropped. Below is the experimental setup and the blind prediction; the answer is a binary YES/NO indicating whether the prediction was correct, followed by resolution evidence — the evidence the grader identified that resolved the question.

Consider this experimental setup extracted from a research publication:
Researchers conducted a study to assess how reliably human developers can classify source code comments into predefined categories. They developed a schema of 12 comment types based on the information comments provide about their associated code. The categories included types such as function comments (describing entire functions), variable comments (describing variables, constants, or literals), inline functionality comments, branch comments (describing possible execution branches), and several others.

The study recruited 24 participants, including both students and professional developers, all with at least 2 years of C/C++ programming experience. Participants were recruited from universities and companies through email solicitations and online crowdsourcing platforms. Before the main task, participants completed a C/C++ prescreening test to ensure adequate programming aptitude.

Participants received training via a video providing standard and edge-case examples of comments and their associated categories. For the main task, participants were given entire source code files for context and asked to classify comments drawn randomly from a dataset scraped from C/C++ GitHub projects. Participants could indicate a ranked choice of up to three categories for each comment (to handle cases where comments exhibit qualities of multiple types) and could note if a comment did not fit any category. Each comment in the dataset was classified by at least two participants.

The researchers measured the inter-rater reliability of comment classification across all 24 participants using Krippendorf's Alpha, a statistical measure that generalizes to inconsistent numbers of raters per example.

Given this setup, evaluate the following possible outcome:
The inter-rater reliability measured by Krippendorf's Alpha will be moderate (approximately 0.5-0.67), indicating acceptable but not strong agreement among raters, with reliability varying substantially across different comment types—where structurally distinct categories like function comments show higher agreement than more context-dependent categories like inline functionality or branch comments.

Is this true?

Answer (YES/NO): NO